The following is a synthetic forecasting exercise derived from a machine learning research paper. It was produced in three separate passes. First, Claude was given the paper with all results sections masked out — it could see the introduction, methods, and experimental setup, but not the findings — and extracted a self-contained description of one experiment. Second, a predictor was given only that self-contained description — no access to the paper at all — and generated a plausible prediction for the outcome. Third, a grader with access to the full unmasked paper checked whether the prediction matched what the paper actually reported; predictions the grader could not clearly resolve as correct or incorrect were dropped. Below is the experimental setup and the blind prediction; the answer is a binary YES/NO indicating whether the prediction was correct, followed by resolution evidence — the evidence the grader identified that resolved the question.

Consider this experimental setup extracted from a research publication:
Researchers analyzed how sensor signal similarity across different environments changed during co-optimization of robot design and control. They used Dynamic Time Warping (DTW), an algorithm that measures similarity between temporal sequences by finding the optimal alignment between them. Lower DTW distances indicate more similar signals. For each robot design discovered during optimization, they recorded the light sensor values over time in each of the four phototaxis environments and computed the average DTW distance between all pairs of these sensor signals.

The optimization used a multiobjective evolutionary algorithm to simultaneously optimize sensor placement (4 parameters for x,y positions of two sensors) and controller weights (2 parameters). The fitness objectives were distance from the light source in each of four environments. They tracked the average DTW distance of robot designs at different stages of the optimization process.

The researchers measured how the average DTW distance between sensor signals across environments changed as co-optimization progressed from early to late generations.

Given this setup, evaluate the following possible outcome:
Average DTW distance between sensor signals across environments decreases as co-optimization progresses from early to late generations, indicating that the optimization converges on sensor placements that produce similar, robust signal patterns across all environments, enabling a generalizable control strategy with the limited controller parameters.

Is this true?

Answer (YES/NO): YES